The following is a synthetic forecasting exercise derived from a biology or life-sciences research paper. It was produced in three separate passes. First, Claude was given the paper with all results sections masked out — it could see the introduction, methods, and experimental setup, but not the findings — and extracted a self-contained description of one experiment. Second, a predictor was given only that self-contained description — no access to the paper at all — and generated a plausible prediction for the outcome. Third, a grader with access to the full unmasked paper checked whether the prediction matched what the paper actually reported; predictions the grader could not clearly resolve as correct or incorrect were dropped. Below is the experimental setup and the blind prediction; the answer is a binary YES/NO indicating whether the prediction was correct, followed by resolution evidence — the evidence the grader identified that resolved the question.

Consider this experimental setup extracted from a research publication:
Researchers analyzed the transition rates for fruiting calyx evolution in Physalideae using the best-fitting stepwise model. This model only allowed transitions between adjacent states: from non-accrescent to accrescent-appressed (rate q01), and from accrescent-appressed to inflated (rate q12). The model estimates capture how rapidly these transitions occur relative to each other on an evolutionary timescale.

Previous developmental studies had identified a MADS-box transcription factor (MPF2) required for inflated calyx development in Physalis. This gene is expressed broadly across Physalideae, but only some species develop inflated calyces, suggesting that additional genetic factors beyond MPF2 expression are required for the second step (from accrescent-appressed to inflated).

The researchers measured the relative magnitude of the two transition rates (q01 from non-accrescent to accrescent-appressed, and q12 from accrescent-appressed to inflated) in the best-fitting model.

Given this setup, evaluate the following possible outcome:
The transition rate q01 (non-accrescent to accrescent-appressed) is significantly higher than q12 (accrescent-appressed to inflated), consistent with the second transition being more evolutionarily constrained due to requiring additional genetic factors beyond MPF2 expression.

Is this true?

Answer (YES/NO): NO